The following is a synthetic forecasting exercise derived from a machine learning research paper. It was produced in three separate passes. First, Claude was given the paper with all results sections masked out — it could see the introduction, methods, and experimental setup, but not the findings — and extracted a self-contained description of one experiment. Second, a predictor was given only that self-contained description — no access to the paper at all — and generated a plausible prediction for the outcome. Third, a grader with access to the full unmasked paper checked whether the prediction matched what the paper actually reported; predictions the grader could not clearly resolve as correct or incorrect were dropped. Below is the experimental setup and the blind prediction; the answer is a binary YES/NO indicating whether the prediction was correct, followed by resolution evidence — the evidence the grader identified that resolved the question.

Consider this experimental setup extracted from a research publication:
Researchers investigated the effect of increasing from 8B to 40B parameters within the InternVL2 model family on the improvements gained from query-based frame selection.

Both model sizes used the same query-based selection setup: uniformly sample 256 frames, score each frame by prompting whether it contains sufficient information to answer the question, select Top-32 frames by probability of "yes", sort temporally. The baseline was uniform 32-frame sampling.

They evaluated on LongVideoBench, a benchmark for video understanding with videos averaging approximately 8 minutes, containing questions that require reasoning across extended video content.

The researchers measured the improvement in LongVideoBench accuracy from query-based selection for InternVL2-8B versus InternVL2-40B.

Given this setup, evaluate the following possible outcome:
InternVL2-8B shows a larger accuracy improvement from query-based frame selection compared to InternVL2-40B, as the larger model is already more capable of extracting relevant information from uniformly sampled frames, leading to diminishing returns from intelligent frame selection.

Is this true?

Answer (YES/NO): YES